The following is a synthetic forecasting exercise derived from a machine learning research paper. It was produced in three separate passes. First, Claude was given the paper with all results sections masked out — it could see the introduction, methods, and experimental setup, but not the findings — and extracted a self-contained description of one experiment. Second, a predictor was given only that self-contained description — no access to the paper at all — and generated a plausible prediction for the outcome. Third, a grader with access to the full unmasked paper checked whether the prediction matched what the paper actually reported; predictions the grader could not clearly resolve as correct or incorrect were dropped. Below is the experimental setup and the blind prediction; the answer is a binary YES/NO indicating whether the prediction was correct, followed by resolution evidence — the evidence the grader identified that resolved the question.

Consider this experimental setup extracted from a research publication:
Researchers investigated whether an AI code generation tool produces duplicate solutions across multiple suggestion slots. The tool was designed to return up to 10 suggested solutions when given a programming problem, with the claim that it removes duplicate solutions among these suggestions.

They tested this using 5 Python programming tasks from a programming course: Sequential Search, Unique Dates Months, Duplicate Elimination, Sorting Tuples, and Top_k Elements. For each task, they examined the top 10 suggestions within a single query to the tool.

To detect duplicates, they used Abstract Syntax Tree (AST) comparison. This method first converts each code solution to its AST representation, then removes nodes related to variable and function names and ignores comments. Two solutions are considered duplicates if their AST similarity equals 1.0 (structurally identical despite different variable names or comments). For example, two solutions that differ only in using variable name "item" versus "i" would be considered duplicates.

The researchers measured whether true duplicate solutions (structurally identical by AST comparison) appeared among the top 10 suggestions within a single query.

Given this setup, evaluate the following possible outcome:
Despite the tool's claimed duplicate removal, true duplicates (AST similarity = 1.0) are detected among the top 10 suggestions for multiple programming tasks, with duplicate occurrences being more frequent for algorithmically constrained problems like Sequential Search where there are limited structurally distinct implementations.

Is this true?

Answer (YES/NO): NO